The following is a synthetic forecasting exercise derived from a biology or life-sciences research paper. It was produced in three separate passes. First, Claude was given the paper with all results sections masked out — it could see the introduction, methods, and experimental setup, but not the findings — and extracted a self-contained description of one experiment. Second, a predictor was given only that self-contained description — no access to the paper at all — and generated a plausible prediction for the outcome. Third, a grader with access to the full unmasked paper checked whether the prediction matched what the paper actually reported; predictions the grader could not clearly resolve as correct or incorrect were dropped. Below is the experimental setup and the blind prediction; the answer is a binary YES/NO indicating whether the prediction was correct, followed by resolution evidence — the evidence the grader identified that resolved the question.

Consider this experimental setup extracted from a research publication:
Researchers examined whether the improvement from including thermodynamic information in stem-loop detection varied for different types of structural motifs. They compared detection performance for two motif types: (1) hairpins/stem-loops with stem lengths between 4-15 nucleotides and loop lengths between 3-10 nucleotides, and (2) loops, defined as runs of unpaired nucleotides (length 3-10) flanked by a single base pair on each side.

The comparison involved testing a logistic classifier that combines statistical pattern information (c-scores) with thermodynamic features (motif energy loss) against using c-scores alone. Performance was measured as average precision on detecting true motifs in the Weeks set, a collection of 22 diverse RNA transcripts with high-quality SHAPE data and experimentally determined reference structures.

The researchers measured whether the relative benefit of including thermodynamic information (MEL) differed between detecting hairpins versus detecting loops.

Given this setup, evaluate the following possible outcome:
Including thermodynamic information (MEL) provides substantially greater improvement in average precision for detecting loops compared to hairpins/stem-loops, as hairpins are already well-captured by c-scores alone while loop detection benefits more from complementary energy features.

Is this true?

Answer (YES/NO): YES